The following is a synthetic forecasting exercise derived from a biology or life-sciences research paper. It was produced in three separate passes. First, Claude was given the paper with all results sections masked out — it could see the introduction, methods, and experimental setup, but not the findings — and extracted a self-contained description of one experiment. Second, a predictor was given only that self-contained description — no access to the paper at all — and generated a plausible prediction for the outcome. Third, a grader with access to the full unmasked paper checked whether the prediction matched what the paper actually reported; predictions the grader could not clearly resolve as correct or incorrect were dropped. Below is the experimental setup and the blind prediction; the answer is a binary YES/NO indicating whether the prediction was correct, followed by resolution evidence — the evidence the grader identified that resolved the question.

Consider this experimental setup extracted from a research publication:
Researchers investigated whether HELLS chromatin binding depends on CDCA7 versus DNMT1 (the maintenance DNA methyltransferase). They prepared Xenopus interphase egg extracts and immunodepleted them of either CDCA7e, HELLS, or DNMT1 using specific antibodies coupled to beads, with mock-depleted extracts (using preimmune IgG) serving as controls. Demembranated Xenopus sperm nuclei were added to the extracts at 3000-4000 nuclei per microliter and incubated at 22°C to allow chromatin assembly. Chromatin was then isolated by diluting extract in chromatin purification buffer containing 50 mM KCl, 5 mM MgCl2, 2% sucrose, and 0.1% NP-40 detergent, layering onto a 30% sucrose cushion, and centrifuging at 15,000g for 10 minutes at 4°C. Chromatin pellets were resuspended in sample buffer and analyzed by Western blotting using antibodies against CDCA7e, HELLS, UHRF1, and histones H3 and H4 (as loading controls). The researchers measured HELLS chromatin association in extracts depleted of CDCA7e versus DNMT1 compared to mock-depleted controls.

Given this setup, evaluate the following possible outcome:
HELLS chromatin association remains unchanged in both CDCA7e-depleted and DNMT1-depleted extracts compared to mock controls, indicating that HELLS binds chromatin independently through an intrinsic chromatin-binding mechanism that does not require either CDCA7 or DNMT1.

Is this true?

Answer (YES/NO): NO